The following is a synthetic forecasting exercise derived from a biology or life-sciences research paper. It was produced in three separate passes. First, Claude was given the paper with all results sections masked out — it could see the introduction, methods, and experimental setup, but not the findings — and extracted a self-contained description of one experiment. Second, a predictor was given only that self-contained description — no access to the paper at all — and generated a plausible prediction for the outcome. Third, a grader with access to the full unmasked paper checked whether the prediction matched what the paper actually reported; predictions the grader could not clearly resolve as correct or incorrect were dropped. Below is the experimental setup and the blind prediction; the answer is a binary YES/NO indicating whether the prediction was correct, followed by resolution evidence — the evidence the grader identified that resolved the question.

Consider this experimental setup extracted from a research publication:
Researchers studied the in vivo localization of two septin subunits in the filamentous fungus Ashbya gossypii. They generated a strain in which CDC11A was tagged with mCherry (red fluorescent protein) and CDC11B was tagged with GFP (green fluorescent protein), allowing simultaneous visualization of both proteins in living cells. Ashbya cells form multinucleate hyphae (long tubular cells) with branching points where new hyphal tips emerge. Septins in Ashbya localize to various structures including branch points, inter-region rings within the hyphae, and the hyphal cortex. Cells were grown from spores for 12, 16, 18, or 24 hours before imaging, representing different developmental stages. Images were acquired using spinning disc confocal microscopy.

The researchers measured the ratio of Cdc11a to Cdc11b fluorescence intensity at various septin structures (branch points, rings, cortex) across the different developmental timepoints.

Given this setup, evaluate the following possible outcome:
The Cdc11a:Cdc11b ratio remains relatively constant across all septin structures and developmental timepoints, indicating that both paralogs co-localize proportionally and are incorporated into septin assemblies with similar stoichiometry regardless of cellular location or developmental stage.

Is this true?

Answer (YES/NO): NO